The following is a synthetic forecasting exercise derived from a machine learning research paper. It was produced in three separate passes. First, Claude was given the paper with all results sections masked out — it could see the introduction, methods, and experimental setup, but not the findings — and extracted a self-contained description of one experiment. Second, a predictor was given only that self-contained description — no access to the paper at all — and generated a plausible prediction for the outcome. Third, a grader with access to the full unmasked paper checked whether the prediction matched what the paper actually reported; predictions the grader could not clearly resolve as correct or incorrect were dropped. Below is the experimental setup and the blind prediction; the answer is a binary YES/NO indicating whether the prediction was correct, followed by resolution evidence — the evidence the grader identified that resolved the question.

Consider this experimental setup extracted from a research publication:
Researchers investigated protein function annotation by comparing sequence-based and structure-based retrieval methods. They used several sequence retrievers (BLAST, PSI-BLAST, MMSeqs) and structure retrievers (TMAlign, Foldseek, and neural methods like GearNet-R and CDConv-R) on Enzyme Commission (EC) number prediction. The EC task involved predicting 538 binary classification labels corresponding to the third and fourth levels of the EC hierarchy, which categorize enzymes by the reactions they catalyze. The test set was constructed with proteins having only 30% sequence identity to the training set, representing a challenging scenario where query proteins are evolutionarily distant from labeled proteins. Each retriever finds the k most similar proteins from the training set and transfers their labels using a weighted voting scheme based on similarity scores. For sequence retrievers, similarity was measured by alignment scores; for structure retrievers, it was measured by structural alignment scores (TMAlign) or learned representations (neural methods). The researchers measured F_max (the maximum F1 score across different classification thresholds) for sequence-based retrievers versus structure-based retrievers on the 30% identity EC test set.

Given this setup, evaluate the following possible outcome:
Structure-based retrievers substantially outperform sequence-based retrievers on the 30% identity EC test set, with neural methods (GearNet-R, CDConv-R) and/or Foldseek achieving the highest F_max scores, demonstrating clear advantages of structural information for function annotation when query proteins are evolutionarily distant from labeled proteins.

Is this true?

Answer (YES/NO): NO